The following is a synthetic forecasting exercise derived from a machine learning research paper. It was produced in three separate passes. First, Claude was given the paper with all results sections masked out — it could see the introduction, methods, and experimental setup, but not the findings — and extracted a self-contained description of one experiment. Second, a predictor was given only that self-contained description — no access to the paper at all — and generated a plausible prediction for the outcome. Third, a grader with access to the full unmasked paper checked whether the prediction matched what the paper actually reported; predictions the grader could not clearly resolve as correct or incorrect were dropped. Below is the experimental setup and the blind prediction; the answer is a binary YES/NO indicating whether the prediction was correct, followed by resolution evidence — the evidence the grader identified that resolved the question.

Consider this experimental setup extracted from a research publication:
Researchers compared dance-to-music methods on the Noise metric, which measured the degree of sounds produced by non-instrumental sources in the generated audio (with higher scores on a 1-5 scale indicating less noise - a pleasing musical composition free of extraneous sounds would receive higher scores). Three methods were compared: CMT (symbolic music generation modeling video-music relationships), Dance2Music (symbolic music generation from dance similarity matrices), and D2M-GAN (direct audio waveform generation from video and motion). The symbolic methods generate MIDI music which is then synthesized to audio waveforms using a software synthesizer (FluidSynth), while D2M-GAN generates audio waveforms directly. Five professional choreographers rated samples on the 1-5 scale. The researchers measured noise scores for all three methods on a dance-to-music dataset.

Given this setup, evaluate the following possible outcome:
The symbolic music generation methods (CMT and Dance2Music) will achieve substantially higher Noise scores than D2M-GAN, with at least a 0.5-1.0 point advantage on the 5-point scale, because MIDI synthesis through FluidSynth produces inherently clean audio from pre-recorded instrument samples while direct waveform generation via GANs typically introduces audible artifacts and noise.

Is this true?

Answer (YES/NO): YES